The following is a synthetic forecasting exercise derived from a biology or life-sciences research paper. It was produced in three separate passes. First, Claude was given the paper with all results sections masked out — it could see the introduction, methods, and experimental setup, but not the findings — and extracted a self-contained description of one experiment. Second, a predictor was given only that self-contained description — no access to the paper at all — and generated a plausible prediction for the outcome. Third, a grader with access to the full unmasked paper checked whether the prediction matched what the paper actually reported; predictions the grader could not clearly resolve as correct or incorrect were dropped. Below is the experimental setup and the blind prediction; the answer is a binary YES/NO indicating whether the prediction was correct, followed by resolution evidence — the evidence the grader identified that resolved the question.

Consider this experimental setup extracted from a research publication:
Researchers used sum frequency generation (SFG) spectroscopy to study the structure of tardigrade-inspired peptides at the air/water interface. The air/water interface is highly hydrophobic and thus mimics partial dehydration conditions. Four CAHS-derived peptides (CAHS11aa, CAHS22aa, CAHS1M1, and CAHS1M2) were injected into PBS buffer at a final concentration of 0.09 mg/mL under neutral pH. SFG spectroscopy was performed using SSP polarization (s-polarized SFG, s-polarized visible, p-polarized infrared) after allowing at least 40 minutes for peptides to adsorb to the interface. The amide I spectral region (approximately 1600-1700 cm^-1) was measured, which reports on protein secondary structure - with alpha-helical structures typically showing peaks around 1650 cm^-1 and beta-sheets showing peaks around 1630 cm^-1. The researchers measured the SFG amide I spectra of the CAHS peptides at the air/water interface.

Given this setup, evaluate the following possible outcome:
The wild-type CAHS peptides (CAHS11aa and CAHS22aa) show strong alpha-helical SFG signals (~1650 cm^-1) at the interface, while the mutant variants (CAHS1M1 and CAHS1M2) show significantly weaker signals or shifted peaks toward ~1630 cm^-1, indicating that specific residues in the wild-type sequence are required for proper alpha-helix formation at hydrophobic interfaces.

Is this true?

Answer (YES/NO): NO